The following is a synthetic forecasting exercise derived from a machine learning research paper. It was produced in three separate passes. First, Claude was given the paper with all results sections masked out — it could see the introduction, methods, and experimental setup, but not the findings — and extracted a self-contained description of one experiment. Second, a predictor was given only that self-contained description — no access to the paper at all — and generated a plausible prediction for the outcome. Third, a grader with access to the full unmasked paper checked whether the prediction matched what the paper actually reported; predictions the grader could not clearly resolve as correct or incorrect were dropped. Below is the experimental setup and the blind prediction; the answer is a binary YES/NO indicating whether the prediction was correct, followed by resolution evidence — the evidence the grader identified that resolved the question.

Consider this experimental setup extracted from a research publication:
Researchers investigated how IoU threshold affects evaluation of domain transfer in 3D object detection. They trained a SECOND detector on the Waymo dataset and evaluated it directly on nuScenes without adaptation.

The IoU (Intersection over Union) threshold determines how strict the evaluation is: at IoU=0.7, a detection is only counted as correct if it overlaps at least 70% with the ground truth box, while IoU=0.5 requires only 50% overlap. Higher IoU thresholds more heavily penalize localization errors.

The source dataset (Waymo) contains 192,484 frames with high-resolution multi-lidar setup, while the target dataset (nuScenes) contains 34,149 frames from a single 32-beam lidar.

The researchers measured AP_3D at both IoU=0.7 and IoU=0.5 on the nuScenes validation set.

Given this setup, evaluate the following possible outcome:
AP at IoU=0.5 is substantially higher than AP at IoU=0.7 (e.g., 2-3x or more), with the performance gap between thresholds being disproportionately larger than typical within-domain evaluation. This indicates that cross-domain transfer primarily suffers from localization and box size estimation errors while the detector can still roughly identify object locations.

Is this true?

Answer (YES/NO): YES